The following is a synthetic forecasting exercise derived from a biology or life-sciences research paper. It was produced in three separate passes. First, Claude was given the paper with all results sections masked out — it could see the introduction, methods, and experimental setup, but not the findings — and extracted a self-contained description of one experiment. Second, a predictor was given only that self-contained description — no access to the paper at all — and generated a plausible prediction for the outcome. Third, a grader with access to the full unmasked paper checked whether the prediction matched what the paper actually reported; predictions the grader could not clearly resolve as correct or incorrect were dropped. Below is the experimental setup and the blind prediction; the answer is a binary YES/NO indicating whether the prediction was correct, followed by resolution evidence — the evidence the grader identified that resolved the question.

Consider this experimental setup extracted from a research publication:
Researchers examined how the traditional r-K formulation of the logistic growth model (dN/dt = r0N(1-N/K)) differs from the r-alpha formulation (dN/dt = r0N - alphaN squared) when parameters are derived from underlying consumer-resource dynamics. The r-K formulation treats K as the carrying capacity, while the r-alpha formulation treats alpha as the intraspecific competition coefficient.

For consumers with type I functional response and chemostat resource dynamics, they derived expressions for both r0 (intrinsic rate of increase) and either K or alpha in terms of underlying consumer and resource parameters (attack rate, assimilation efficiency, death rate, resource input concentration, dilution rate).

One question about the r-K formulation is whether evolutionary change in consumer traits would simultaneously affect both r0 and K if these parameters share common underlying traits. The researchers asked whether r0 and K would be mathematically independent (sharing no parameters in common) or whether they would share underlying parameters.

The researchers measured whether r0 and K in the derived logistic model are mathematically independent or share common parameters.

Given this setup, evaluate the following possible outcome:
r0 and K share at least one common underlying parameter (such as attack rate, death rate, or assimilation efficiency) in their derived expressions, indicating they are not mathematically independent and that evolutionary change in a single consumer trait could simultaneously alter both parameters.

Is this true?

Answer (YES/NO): YES